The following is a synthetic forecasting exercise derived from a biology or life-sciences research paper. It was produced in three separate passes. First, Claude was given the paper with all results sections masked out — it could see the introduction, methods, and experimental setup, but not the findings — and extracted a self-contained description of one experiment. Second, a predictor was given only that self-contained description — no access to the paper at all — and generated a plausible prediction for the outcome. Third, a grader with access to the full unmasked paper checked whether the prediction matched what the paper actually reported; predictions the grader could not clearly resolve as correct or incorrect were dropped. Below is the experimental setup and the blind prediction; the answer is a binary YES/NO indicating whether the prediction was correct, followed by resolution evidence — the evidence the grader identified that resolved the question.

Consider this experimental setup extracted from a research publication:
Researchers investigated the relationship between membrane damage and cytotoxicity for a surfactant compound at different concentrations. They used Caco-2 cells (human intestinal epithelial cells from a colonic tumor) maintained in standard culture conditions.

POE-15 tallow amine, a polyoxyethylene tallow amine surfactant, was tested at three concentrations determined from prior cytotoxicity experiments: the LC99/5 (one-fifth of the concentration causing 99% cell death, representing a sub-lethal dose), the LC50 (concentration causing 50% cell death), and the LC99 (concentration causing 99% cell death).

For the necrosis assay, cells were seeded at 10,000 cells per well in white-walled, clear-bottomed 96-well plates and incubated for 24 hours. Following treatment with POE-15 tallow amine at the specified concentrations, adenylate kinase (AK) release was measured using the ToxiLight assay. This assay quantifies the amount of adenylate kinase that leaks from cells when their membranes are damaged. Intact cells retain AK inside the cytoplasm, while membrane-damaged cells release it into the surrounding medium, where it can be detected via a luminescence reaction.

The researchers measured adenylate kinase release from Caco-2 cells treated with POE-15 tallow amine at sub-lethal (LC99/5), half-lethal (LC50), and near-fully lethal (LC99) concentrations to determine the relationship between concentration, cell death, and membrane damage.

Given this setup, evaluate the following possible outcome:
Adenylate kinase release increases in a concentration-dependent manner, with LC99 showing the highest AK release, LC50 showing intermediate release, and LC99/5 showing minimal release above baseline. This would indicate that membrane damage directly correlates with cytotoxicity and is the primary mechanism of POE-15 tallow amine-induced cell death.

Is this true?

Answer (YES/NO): NO